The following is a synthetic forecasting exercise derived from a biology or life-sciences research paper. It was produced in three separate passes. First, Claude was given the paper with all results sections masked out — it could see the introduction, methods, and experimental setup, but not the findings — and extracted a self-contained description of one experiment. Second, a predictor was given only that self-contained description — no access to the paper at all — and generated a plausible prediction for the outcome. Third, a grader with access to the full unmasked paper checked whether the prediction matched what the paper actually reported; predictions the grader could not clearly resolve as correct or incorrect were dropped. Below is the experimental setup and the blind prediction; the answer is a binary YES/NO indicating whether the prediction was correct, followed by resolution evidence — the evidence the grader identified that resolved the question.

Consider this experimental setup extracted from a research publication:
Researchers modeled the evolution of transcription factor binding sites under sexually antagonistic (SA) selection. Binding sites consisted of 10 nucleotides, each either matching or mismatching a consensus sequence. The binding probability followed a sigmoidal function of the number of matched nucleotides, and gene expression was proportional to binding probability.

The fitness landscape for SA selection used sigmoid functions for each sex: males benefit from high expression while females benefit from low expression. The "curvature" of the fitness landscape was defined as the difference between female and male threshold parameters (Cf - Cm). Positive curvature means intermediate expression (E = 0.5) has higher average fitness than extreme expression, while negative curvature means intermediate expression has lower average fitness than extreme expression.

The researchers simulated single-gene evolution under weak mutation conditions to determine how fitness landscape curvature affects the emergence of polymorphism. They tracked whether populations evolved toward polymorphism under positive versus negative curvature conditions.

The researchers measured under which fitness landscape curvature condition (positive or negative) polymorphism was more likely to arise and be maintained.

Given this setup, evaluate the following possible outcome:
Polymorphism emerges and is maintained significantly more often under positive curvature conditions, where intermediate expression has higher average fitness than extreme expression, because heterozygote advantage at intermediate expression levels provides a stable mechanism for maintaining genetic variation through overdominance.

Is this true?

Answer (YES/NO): NO